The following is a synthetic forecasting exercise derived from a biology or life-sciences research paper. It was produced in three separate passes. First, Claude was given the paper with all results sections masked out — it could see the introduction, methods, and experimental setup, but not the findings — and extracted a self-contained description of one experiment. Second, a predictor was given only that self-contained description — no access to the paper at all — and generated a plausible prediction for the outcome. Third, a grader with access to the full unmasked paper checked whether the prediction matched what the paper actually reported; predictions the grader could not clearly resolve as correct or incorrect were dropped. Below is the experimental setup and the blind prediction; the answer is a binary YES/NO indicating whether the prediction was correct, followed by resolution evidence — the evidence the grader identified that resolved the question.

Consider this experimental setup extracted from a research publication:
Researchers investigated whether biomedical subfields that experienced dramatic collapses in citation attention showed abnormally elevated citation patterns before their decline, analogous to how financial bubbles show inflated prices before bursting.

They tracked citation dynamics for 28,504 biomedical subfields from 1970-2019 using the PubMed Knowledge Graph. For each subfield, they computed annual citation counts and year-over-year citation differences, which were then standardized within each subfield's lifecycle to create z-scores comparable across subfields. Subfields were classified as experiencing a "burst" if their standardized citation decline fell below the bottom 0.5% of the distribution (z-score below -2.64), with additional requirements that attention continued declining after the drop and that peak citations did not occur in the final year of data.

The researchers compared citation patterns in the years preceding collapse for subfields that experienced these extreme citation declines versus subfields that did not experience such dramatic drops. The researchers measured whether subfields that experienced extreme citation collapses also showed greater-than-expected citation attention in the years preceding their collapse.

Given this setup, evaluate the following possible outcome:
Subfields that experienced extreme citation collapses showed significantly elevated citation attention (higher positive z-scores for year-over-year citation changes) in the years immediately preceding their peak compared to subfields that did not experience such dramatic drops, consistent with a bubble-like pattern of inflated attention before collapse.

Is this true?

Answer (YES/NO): YES